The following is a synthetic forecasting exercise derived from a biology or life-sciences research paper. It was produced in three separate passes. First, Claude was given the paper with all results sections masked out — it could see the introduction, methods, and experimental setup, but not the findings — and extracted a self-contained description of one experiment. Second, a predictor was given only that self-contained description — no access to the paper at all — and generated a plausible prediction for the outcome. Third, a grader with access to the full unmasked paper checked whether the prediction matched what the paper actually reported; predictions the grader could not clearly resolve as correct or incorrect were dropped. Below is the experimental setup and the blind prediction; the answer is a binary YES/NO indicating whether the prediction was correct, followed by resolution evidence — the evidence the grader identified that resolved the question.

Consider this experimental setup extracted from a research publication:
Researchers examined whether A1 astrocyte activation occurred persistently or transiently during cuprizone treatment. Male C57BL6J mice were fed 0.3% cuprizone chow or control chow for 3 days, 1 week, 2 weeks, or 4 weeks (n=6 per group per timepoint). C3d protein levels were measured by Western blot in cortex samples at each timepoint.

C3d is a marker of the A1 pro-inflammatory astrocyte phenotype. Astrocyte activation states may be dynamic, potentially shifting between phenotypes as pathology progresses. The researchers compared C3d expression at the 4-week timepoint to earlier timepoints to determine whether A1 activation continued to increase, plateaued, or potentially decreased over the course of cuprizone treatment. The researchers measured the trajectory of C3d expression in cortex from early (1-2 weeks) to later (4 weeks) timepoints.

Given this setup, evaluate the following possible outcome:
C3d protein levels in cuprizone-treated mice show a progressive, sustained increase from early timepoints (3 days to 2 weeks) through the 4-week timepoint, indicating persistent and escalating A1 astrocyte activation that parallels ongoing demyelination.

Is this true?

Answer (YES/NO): NO